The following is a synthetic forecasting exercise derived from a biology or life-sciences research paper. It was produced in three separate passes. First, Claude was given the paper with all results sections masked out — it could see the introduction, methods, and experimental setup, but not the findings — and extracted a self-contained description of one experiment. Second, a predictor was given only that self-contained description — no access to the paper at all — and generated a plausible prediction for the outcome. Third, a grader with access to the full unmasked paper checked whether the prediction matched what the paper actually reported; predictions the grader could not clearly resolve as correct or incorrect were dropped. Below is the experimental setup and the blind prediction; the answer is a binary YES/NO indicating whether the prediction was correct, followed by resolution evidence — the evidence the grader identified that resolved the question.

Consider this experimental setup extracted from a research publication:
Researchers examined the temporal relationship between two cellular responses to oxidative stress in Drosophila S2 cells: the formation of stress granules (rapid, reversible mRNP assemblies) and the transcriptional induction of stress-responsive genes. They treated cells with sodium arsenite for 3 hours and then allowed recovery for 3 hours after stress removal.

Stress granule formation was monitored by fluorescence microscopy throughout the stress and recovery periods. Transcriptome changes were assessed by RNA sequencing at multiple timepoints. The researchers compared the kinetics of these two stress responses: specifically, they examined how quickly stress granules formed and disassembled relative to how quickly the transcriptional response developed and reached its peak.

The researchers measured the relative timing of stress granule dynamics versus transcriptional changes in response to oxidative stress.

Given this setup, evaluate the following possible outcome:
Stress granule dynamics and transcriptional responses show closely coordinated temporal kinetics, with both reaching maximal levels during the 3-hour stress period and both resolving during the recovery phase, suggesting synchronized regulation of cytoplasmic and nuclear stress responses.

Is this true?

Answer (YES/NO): NO